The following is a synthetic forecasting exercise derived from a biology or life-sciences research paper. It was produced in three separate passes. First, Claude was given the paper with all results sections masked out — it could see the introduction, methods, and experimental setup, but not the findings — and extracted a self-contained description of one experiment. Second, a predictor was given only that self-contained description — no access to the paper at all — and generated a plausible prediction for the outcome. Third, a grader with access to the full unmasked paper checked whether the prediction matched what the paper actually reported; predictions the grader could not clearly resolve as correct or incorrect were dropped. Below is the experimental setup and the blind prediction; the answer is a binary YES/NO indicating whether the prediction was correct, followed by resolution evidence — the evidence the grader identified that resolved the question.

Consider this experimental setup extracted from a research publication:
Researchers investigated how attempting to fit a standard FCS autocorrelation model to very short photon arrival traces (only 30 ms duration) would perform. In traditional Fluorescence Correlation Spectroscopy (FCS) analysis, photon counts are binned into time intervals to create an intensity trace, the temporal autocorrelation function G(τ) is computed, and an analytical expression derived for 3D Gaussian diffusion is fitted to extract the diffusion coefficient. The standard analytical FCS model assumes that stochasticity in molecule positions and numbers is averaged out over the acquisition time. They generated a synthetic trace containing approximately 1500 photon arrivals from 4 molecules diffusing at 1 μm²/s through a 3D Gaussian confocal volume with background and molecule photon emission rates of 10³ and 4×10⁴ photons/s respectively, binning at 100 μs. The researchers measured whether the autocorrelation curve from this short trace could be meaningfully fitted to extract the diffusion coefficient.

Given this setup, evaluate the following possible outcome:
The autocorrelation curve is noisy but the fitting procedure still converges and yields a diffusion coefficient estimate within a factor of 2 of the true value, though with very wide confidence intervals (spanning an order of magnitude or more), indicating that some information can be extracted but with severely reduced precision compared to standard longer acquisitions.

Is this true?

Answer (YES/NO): NO